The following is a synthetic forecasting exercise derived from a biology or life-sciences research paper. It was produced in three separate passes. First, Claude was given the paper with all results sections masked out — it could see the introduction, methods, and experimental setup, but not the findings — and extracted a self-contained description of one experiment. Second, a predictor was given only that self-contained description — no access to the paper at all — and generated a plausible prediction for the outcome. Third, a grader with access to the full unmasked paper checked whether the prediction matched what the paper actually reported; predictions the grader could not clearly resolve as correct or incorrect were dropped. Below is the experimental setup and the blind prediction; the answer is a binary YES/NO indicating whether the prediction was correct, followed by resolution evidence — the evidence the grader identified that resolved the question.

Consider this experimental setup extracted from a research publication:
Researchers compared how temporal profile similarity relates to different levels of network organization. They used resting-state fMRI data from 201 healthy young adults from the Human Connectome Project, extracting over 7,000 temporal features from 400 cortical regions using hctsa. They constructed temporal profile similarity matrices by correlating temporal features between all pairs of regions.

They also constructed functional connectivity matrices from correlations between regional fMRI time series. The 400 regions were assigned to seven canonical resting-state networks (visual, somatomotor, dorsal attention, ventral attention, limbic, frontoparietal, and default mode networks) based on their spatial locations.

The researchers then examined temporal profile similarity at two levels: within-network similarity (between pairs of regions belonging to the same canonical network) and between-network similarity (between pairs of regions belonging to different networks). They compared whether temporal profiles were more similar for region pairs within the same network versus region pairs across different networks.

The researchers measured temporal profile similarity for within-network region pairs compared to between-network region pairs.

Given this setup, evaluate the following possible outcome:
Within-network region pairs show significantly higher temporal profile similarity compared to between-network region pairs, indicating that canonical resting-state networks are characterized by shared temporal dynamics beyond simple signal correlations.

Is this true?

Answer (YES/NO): YES